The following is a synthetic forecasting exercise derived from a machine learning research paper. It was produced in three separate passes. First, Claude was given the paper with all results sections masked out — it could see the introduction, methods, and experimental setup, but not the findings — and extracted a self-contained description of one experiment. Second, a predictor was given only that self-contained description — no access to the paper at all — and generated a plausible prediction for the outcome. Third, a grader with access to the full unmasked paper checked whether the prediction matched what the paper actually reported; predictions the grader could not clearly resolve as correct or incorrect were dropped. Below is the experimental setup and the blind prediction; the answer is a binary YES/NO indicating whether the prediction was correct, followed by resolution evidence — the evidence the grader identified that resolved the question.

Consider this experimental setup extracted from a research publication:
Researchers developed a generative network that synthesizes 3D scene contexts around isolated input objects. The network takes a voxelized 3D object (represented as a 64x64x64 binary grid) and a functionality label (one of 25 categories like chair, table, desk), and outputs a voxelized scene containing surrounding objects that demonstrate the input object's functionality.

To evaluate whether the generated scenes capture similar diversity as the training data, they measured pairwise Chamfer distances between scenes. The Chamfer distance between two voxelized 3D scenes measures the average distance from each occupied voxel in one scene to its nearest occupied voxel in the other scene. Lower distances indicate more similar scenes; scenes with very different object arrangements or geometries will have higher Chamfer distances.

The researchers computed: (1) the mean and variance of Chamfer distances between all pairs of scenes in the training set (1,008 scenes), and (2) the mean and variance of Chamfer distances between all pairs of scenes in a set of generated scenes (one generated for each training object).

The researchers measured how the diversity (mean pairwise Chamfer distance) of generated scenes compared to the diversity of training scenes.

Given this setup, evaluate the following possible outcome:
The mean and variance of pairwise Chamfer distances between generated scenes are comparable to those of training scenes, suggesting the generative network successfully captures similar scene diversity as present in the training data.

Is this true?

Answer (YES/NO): YES